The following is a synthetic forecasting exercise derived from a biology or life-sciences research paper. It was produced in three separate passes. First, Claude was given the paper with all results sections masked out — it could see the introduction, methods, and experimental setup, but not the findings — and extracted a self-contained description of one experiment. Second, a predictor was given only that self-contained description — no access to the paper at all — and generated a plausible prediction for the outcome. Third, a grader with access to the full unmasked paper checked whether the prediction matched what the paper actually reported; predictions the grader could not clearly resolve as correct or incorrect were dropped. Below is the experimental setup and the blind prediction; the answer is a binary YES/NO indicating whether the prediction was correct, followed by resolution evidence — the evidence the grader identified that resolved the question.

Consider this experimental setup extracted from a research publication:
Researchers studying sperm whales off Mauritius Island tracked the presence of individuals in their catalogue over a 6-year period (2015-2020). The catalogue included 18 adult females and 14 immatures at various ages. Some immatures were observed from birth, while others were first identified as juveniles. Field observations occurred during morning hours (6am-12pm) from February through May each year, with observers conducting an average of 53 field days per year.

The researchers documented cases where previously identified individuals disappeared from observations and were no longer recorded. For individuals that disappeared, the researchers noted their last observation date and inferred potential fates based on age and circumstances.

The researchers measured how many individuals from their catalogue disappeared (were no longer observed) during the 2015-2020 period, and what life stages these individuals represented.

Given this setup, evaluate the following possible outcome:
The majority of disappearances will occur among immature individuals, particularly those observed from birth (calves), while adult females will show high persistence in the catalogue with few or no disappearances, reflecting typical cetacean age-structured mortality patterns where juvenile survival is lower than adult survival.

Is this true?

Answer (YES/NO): NO